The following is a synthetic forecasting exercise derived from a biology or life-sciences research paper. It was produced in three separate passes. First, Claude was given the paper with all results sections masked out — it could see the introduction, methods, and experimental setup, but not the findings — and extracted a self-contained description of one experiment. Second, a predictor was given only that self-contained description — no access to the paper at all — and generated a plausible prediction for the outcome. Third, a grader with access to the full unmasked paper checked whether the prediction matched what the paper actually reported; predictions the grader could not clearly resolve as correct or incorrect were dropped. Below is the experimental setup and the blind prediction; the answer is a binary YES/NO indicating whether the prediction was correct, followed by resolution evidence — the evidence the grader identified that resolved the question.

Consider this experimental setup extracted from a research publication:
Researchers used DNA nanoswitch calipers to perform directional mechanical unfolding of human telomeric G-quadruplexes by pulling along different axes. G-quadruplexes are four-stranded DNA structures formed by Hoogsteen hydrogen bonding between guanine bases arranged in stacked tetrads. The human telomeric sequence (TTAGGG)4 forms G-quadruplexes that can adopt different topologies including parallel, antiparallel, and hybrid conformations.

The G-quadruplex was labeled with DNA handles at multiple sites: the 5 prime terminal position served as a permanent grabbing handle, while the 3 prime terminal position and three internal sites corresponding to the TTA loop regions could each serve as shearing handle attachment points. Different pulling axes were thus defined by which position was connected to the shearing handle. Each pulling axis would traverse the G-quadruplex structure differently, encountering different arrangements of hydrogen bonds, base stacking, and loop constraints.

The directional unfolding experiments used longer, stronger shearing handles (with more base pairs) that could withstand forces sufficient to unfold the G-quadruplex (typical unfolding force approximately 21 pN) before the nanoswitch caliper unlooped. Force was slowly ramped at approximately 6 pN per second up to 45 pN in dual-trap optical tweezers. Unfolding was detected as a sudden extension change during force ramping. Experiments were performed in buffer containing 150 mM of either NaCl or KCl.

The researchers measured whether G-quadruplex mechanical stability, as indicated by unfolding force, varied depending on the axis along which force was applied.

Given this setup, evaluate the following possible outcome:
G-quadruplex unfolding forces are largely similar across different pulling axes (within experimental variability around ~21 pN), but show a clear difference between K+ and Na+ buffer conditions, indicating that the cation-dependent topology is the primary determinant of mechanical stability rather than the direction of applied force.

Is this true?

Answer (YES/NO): NO